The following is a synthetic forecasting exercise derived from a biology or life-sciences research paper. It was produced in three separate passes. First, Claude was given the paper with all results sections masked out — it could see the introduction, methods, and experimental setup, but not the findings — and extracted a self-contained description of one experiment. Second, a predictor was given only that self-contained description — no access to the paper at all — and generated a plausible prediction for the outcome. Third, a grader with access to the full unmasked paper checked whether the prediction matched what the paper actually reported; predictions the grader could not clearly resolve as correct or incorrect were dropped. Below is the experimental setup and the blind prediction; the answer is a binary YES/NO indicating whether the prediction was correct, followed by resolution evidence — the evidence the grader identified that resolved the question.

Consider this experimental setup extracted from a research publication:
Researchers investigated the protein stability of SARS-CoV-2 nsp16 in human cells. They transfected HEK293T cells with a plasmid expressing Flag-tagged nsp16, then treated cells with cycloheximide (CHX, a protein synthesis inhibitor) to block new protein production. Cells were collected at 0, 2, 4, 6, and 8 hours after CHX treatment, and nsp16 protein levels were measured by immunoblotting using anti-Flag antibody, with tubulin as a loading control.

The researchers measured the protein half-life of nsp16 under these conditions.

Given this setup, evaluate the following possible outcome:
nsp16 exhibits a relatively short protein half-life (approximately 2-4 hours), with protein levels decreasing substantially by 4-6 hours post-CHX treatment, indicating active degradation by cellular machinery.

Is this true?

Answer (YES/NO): YES